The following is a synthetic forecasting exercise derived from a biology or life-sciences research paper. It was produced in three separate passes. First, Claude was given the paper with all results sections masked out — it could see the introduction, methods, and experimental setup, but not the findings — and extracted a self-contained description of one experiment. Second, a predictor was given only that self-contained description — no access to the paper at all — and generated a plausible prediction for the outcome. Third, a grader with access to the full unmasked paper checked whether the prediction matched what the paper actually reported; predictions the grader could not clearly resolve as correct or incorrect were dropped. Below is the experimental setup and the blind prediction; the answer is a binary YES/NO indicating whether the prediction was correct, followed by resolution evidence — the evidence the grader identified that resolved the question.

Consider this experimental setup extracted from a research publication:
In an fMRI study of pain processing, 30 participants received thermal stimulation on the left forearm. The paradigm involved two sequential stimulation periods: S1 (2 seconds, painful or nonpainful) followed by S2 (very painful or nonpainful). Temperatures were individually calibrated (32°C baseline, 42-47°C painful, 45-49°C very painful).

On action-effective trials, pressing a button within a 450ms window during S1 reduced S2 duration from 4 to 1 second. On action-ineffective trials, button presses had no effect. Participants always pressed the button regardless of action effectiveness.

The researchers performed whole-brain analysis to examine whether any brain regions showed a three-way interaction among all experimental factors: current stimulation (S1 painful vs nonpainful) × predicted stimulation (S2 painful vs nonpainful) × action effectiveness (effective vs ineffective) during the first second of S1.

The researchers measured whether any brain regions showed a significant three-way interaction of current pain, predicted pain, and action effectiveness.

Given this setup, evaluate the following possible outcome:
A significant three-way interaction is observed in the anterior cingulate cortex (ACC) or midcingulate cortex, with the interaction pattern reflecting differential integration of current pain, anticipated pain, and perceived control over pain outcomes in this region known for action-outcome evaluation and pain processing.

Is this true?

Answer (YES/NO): NO